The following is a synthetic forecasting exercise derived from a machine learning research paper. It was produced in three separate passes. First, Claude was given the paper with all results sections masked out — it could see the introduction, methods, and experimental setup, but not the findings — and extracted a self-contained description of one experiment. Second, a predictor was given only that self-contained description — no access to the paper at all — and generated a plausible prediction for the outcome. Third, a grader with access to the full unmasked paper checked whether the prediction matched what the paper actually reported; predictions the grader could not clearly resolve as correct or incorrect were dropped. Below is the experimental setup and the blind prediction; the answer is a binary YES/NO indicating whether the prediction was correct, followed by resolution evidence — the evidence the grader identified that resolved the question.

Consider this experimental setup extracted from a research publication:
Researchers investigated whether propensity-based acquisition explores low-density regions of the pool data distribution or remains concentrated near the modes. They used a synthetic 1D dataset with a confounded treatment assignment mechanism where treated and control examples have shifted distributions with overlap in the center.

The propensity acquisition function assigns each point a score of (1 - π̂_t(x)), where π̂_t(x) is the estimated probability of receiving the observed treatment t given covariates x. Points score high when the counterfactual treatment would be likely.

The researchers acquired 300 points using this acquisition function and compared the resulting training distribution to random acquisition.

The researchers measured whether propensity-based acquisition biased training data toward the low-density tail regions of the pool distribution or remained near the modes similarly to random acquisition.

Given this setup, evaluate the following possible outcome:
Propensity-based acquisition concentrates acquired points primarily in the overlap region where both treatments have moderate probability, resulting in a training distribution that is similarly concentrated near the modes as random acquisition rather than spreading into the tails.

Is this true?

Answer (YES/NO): YES